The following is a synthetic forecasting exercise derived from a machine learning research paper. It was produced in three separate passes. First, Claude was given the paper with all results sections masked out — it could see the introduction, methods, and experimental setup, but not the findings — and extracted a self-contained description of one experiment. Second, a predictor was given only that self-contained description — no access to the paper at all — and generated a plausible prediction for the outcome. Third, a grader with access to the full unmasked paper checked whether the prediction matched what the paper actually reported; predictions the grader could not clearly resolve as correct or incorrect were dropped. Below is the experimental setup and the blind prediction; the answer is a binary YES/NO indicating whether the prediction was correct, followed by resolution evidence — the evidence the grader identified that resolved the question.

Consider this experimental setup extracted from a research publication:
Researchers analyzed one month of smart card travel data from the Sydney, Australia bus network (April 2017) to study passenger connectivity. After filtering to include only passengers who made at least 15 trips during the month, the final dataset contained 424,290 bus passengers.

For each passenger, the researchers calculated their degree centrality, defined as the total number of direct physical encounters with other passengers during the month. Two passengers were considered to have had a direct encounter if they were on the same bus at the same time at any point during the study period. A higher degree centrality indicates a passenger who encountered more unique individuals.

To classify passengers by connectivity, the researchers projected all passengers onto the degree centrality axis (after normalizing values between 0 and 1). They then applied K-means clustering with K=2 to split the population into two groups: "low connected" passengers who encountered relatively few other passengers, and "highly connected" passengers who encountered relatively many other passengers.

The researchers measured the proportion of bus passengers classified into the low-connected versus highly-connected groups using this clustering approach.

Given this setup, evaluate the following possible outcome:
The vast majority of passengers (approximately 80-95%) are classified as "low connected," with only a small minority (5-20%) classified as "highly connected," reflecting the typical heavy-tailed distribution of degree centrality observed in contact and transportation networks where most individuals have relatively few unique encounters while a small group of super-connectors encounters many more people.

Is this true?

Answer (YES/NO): NO